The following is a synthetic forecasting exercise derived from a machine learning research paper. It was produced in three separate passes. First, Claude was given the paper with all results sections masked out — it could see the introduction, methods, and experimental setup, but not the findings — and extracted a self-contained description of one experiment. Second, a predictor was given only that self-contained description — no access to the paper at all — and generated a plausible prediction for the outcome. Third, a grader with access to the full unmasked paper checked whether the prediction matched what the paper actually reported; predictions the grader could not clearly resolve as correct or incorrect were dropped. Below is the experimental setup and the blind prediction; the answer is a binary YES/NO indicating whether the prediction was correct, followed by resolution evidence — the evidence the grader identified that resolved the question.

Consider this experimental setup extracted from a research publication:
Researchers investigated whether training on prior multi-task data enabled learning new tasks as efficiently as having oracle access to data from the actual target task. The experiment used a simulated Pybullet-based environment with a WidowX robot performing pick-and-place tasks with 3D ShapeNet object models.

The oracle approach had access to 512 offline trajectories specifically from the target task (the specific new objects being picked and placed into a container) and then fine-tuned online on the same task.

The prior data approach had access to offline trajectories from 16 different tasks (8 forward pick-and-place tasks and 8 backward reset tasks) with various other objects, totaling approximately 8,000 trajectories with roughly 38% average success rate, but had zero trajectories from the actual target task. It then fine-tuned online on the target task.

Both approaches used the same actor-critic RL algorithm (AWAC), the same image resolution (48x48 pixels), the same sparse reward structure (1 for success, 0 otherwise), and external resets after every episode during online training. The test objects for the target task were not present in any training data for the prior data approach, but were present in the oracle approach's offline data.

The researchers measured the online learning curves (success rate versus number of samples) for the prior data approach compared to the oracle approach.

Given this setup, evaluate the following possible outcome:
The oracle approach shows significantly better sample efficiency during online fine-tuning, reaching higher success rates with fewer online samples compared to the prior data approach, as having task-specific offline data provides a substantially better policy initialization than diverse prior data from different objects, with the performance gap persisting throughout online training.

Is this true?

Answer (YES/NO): NO